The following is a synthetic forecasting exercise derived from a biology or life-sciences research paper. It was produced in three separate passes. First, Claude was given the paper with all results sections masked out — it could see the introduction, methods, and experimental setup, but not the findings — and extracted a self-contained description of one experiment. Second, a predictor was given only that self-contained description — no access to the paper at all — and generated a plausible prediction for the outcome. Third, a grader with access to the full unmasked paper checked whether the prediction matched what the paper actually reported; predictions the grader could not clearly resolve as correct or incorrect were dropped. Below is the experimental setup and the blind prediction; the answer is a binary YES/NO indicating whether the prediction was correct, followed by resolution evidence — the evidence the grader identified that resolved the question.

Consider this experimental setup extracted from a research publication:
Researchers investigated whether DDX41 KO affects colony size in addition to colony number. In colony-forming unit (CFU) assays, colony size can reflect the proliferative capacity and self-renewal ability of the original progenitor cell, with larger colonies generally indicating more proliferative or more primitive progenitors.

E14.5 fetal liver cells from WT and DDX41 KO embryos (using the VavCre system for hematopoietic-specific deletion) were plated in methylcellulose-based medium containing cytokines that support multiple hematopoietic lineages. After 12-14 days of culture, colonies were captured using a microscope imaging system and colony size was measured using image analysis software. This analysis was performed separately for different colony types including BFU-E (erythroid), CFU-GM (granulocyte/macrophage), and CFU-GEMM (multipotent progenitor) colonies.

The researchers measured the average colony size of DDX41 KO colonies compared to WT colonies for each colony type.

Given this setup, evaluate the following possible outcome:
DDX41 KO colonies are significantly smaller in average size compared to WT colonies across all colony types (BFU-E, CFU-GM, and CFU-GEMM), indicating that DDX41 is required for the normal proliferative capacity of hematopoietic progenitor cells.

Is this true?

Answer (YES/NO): NO